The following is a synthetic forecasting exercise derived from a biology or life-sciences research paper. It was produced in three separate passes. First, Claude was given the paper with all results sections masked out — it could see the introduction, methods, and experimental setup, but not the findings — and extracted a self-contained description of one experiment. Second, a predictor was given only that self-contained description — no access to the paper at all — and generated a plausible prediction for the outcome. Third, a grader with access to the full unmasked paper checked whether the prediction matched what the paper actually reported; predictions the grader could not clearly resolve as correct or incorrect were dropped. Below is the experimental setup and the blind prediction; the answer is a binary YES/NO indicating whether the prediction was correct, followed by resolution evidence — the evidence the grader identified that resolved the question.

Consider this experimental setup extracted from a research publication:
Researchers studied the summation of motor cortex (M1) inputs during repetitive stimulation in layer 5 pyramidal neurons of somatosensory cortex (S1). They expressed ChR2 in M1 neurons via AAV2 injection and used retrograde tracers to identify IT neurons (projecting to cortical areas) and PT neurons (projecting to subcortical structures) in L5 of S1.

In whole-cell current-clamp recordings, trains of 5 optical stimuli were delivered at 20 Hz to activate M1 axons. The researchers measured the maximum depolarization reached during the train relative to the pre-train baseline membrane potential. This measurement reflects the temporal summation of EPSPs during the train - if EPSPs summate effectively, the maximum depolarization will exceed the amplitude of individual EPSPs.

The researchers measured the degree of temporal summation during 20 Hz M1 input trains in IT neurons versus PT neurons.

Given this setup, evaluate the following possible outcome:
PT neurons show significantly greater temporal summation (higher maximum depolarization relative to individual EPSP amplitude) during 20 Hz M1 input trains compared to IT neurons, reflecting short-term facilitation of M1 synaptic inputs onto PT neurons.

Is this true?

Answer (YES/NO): NO